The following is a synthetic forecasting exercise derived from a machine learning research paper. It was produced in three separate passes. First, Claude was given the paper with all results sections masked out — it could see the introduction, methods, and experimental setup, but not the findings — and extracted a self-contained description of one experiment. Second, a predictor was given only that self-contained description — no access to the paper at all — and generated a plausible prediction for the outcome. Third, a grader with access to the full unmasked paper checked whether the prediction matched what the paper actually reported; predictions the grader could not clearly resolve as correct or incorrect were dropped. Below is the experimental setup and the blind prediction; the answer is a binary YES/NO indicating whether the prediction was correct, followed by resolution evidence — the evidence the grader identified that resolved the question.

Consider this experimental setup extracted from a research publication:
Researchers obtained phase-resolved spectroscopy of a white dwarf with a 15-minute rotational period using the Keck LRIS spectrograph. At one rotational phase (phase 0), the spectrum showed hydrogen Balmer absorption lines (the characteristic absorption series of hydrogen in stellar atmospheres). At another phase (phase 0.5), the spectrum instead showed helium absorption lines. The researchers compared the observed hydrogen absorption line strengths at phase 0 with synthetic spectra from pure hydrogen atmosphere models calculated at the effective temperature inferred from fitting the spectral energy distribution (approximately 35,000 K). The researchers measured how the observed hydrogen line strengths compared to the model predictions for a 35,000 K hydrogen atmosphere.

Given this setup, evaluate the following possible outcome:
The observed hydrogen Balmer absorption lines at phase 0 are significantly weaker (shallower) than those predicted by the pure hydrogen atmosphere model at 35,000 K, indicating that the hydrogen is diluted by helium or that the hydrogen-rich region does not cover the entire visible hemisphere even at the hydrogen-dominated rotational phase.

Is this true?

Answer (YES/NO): YES